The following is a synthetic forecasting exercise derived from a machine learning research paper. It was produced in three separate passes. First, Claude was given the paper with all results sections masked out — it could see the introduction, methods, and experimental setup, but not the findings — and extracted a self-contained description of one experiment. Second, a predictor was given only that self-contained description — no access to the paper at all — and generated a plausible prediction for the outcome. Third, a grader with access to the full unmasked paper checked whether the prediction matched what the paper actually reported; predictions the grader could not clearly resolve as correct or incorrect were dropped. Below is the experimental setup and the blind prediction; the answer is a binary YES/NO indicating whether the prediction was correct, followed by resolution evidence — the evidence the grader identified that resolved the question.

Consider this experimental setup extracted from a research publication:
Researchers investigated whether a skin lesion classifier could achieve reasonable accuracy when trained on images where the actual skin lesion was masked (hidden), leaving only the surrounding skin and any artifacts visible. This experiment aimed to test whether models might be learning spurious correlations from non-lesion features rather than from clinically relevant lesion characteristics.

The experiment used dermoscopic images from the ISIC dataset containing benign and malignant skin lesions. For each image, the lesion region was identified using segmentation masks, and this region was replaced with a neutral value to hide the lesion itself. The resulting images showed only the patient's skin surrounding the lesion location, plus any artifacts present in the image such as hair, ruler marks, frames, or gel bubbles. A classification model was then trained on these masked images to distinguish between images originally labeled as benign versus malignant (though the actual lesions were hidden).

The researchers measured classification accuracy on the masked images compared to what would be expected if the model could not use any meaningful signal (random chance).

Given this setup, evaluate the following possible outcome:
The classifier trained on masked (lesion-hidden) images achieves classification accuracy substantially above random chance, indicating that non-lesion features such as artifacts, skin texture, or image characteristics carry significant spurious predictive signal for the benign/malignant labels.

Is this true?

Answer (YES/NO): YES